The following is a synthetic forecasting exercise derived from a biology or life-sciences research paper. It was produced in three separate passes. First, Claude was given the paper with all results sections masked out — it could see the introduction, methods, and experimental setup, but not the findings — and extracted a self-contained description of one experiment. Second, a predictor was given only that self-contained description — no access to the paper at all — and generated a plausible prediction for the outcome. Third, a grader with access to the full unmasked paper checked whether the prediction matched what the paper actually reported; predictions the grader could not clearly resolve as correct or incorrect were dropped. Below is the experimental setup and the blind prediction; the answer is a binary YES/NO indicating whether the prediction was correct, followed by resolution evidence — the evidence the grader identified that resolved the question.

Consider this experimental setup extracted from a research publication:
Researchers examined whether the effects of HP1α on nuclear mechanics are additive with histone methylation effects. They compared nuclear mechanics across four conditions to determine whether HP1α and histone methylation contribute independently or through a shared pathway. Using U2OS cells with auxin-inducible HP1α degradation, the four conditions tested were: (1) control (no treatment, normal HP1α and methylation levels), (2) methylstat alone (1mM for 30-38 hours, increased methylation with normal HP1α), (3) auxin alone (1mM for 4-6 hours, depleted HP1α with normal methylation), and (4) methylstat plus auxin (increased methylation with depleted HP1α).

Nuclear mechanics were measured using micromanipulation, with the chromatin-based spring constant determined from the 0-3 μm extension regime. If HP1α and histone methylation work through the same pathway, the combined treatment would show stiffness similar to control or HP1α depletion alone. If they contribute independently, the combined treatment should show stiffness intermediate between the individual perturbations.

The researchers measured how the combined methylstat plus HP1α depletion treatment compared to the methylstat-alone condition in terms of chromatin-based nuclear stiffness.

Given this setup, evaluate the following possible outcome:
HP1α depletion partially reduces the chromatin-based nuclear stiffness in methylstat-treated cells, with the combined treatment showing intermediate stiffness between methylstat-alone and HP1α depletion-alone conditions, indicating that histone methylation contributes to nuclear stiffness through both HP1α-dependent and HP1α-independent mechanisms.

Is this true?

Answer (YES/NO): YES